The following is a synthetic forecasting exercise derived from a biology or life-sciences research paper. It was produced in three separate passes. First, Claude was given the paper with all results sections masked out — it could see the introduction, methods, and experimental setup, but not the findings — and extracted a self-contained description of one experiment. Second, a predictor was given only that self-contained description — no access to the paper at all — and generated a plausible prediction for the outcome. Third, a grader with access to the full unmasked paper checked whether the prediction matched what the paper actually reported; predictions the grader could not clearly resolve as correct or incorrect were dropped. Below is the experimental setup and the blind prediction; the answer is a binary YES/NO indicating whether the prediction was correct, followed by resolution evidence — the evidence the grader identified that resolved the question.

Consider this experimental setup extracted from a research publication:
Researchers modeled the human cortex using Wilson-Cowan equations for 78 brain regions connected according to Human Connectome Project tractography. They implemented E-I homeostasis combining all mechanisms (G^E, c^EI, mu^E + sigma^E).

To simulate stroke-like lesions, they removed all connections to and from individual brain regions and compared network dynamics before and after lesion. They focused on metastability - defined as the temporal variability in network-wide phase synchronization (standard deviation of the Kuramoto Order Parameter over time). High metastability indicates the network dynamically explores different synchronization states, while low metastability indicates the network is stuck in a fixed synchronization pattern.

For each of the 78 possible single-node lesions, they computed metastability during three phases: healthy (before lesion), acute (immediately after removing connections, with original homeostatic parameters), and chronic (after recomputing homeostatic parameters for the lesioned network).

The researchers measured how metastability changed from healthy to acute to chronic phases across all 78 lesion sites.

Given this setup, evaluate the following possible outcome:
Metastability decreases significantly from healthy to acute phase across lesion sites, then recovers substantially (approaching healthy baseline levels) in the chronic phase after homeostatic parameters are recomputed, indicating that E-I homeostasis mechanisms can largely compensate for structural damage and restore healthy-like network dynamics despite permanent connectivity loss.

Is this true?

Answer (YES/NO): YES